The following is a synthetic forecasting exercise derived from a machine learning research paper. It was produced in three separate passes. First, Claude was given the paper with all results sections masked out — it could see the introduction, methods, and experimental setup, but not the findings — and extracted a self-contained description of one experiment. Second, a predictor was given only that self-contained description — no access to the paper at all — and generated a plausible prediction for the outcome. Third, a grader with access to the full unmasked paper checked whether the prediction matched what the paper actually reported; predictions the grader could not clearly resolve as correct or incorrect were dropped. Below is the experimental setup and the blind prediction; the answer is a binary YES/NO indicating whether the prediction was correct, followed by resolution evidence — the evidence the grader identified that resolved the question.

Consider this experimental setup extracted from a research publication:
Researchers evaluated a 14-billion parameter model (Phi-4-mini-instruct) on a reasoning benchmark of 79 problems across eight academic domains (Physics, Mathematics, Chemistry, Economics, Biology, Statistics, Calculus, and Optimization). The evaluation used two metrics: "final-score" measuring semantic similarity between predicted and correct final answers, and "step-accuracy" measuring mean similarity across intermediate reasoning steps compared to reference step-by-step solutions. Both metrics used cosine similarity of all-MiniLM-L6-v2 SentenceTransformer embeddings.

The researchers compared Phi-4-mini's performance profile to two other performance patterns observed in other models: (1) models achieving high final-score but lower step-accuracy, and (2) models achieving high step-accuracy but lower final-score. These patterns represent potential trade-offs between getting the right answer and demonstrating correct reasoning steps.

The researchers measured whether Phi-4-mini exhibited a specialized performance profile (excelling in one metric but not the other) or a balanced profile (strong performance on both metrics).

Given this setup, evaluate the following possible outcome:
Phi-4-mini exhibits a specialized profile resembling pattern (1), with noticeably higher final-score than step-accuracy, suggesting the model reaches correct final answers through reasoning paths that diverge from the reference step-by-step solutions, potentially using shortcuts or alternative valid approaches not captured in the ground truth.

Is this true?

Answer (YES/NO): NO